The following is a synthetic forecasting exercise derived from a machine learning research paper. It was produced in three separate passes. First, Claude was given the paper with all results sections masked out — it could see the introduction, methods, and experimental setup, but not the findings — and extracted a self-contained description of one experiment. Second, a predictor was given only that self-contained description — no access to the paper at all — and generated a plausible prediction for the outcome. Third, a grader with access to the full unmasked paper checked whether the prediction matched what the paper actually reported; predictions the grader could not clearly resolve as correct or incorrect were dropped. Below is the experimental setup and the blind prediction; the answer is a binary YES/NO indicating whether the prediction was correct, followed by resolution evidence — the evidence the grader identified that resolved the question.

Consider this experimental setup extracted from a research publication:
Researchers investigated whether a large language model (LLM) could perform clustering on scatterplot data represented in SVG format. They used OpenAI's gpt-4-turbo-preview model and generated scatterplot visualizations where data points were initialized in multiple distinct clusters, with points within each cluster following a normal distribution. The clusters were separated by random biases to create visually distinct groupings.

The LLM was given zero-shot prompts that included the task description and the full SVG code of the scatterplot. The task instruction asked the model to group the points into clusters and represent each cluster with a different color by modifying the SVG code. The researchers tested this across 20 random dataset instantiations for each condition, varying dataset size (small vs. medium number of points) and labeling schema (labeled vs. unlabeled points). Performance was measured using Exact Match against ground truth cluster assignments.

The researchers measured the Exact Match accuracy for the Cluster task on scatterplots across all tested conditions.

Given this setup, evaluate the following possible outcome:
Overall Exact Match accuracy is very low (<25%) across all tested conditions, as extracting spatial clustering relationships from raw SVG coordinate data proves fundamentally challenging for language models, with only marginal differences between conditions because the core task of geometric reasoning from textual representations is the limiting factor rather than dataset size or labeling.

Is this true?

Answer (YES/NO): NO